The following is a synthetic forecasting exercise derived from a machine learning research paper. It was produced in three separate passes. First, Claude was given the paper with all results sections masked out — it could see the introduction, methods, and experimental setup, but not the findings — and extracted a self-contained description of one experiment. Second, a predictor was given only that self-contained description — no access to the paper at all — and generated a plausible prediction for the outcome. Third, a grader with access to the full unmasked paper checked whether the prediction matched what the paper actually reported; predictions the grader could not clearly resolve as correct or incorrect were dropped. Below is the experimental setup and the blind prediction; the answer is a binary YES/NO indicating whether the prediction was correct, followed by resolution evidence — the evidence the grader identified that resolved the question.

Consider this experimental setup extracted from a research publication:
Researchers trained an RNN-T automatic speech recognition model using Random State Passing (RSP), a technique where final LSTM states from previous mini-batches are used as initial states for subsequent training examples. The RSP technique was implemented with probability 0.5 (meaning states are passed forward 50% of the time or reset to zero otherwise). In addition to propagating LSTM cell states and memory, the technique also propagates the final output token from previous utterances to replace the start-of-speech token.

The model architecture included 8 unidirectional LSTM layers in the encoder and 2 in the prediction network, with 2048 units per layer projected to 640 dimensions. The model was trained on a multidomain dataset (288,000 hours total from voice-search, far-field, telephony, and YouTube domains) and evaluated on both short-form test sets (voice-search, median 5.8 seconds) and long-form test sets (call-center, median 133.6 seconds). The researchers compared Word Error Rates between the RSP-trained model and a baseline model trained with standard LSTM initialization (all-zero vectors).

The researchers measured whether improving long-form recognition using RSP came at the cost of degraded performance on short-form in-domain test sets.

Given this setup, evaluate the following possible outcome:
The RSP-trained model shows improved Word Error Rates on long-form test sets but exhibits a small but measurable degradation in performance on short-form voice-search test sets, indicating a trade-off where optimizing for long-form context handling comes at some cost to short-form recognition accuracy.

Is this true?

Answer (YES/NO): NO